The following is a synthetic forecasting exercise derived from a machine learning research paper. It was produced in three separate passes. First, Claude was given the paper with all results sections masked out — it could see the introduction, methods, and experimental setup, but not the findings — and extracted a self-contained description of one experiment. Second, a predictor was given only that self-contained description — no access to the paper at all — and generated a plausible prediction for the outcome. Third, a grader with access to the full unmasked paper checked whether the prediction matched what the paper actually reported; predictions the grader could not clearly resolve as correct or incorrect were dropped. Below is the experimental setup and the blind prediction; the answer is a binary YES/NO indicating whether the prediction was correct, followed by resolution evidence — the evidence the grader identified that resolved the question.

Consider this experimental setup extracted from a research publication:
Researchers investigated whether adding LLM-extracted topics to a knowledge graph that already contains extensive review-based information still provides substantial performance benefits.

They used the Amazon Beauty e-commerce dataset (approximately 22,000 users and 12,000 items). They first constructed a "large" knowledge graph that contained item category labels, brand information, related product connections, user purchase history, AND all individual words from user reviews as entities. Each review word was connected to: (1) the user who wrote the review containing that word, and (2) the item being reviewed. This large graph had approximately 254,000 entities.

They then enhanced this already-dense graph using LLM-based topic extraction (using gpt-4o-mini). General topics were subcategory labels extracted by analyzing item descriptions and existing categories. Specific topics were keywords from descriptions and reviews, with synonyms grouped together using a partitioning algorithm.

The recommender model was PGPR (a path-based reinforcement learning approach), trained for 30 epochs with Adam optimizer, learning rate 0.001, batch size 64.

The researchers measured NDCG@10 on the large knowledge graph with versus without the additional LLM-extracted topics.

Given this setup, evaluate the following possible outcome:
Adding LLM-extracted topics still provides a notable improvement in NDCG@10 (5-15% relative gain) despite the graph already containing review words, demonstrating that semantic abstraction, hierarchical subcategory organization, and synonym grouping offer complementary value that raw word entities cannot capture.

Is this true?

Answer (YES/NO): NO